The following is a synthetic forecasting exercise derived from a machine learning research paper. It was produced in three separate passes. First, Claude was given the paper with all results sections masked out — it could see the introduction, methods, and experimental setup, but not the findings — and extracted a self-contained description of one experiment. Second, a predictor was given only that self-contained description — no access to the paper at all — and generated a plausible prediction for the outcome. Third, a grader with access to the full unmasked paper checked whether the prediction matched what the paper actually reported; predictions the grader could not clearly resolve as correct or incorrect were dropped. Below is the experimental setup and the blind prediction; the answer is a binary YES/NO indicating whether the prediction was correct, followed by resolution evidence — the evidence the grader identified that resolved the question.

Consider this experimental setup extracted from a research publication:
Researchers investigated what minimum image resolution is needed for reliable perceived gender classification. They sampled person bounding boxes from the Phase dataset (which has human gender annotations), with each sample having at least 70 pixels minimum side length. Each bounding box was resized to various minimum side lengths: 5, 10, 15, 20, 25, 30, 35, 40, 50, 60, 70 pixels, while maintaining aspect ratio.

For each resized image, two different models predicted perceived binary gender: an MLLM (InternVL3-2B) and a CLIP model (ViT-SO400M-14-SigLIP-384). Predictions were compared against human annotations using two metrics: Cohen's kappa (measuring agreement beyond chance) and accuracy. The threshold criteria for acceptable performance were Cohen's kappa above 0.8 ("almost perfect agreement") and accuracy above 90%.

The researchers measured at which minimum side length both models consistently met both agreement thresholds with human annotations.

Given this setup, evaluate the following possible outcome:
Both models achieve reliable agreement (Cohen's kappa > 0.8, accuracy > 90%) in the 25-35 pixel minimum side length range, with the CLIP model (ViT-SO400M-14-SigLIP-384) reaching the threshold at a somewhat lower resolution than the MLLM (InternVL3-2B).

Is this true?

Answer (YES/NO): NO